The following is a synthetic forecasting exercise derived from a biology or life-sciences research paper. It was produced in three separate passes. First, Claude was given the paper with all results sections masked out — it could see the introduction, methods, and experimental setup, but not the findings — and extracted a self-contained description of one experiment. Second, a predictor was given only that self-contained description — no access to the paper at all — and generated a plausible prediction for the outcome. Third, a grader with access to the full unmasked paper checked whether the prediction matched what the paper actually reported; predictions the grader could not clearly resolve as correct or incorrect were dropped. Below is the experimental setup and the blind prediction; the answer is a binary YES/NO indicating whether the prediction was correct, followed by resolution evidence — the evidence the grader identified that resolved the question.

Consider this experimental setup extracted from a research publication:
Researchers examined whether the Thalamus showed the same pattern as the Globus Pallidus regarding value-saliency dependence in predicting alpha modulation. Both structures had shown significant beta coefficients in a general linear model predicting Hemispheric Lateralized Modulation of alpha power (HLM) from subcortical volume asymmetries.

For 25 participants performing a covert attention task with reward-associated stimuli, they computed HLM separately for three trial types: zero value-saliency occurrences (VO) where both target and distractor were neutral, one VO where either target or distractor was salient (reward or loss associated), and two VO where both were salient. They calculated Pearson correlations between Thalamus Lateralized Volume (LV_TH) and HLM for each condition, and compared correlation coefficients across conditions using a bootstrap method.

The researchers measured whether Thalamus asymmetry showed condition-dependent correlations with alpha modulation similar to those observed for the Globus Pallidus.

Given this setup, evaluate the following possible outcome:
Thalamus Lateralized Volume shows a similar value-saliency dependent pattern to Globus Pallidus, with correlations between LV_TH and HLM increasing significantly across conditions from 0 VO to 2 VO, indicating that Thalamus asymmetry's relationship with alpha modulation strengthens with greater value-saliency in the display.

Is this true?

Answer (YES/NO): NO